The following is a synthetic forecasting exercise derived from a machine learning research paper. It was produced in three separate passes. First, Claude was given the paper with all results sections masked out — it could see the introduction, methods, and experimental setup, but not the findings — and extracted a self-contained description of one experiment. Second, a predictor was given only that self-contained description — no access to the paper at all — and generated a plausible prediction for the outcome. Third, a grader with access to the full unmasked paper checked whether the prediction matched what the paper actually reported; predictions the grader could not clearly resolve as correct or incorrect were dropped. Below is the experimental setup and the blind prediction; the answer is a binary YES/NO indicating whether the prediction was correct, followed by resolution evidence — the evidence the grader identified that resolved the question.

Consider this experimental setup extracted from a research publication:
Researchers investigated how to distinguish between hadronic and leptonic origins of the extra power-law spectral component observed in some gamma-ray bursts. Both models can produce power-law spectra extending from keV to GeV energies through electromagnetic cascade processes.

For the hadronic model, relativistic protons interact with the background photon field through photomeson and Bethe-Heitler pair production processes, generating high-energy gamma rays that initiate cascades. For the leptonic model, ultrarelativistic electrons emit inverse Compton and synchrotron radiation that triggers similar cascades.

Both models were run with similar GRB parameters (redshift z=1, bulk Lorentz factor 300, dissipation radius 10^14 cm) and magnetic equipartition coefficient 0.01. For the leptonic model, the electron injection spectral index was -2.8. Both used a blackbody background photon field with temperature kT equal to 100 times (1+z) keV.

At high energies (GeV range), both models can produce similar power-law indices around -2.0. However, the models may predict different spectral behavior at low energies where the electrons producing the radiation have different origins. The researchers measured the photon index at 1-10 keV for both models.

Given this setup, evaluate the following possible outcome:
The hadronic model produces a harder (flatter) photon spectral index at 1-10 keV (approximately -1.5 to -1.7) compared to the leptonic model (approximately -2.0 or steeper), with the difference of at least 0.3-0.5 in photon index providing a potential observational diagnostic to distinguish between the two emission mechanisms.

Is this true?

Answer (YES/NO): NO